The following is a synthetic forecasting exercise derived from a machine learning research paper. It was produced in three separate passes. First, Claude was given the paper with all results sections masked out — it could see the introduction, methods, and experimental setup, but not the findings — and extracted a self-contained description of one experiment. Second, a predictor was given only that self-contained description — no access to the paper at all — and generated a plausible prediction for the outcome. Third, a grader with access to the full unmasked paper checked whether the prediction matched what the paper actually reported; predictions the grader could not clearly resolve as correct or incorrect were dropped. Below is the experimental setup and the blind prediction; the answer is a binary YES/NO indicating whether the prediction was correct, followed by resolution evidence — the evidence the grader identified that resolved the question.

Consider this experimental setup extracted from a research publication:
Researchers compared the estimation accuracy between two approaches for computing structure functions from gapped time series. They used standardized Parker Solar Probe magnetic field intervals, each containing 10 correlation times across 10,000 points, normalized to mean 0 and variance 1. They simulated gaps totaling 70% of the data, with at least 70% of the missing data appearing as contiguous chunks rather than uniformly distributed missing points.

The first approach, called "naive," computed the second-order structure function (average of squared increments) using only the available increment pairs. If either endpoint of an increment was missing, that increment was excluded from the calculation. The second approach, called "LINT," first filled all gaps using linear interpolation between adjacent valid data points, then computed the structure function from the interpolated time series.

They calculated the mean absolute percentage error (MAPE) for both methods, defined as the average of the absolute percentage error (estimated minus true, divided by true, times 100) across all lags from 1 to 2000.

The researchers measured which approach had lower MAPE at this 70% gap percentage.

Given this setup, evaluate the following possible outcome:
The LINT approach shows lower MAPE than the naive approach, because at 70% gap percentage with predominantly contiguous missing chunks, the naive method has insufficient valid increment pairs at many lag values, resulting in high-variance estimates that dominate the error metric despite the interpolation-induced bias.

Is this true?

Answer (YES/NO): NO